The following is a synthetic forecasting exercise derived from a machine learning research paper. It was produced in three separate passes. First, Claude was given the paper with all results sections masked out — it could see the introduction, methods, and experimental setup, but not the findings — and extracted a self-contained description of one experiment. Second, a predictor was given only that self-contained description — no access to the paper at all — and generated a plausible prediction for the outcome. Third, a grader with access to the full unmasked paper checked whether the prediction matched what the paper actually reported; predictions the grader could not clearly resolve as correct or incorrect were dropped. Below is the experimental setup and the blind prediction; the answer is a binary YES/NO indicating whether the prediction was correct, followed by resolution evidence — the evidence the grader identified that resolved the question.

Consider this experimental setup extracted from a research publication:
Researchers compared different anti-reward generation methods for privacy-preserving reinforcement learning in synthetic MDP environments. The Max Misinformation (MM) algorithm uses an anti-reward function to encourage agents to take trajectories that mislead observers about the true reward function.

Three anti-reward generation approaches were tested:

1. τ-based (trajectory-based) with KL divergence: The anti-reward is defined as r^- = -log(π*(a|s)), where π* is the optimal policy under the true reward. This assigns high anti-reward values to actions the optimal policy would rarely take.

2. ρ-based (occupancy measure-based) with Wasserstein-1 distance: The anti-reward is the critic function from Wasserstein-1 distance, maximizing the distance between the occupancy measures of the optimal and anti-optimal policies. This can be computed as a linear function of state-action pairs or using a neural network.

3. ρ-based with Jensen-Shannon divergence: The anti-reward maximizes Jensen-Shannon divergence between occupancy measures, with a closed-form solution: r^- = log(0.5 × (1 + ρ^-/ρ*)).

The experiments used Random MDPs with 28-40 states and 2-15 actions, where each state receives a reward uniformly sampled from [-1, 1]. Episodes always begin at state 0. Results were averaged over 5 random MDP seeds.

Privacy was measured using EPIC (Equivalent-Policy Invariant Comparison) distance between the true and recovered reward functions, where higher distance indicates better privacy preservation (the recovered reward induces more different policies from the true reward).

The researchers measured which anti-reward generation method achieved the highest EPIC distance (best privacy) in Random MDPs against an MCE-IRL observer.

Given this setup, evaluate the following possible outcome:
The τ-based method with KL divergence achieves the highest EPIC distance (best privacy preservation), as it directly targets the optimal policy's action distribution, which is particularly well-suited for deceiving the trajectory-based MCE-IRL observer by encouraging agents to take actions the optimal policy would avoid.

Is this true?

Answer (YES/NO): NO